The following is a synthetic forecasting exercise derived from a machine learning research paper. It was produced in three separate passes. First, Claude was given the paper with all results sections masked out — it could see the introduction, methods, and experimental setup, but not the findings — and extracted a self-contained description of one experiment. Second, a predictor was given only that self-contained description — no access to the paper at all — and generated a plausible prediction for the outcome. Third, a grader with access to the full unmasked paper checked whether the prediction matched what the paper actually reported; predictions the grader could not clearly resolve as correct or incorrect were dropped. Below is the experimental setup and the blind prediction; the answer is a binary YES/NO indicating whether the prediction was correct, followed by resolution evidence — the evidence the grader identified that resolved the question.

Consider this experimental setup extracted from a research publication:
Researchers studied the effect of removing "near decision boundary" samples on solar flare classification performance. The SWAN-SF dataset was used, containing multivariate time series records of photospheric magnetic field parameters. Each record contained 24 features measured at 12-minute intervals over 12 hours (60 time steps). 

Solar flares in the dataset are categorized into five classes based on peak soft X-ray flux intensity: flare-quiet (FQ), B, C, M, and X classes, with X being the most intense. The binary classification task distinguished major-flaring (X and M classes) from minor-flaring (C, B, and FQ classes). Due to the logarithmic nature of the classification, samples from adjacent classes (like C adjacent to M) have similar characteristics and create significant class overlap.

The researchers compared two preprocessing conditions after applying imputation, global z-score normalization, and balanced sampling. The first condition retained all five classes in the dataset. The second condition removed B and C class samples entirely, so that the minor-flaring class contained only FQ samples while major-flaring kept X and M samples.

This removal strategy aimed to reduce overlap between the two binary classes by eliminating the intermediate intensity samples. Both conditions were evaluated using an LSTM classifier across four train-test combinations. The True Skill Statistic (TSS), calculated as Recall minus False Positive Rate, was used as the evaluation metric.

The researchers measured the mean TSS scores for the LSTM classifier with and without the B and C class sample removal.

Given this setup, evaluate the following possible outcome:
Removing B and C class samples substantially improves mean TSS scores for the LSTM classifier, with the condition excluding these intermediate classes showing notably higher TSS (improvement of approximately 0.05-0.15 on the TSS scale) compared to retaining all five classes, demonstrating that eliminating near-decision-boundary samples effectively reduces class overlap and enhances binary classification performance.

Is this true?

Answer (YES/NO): NO